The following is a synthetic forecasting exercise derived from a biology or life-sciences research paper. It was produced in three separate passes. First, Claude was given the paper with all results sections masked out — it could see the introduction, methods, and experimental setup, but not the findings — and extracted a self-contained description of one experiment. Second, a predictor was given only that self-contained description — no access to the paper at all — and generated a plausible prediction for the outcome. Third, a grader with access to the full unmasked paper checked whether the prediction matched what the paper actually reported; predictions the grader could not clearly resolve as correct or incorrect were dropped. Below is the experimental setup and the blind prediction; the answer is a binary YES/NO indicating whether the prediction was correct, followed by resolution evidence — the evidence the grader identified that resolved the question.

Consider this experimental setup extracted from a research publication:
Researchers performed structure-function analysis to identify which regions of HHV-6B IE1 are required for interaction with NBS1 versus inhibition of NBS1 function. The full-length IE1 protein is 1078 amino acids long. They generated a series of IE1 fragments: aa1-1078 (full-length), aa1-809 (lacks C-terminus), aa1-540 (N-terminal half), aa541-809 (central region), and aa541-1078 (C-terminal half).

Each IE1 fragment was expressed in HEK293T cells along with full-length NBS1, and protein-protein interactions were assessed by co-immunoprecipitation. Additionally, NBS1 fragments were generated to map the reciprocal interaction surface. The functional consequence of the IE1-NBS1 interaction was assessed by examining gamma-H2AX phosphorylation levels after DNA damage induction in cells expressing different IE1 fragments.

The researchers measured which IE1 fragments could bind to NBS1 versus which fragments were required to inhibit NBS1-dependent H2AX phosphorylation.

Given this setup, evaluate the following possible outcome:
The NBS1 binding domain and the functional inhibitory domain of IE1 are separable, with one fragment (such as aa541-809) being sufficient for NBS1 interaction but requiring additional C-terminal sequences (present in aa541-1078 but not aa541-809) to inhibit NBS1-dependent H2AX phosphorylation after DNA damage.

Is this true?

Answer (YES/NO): NO